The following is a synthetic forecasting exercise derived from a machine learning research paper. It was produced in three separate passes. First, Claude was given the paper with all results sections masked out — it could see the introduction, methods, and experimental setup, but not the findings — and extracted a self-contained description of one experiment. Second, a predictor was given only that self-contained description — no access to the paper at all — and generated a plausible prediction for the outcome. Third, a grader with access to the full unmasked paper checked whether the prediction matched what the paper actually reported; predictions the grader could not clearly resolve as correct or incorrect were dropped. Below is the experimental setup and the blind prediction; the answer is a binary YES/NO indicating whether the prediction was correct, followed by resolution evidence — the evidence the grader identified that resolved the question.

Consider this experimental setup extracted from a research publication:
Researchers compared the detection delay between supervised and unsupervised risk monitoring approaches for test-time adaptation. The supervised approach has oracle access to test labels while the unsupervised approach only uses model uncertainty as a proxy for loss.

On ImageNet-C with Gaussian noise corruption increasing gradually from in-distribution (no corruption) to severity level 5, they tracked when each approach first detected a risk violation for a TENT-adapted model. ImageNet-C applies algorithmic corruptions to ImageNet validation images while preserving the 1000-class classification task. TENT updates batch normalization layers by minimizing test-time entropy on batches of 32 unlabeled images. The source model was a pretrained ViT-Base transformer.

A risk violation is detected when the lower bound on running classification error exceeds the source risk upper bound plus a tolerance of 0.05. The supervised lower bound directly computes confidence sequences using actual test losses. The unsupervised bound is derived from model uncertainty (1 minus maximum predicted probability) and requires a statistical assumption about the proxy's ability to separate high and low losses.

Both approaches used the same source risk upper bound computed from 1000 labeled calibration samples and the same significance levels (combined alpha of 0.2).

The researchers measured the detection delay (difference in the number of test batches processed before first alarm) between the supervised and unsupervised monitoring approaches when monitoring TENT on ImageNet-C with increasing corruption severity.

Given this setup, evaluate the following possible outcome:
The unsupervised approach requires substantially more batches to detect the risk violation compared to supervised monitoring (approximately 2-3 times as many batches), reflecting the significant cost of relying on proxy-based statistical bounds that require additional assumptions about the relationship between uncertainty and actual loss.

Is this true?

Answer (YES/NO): NO